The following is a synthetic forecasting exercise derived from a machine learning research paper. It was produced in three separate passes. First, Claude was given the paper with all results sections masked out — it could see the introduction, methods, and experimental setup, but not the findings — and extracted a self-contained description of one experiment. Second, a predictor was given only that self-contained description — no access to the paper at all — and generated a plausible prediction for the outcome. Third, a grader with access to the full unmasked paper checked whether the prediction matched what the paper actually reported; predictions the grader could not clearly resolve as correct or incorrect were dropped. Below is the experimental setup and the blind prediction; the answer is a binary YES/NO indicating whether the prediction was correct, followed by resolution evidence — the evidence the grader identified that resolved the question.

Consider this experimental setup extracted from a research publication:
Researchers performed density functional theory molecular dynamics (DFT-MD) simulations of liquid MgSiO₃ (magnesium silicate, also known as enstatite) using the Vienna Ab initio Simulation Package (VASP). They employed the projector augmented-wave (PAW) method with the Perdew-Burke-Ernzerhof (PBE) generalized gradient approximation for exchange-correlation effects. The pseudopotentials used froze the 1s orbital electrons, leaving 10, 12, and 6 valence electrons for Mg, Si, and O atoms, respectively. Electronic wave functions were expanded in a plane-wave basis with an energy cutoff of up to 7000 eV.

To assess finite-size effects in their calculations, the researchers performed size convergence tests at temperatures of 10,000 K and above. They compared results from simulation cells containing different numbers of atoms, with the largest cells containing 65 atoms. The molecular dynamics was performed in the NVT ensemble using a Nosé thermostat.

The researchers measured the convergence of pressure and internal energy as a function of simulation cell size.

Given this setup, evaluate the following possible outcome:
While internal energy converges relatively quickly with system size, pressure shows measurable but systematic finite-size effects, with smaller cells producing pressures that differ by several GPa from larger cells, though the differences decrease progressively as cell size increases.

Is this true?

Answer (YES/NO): NO